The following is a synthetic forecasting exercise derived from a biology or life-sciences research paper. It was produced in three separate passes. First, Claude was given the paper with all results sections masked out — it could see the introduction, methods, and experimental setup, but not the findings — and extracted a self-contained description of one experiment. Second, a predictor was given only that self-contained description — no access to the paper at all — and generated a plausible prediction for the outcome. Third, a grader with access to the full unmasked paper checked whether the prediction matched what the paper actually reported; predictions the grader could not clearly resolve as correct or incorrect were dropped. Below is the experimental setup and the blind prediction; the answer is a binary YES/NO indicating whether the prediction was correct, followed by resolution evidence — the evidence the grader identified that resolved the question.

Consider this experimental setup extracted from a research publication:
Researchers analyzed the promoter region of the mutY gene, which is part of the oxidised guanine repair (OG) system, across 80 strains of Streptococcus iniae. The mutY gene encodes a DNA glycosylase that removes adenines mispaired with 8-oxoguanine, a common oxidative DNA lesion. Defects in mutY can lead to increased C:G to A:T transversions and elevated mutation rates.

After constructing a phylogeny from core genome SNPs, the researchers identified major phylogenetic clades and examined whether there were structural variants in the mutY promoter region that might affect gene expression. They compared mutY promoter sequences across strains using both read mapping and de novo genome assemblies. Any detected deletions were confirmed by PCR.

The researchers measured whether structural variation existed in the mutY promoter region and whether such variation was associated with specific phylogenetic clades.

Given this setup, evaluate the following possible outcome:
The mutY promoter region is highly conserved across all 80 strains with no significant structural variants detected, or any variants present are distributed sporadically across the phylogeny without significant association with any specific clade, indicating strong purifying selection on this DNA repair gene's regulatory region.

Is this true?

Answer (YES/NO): NO